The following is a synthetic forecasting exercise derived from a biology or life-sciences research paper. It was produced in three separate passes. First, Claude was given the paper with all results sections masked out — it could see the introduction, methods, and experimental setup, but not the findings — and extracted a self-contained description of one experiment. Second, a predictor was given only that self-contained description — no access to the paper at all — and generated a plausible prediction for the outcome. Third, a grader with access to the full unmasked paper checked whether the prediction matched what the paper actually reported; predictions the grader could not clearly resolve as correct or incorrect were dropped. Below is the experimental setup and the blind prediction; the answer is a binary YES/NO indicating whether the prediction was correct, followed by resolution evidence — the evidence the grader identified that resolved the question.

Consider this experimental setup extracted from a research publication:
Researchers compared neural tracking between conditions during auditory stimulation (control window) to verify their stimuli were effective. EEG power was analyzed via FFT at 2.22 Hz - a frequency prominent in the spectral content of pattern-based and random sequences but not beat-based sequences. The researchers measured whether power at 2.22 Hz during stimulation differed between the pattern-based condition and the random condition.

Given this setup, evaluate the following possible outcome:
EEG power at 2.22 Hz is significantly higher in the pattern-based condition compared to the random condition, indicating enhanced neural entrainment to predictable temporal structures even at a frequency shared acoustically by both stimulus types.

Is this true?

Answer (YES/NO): YES